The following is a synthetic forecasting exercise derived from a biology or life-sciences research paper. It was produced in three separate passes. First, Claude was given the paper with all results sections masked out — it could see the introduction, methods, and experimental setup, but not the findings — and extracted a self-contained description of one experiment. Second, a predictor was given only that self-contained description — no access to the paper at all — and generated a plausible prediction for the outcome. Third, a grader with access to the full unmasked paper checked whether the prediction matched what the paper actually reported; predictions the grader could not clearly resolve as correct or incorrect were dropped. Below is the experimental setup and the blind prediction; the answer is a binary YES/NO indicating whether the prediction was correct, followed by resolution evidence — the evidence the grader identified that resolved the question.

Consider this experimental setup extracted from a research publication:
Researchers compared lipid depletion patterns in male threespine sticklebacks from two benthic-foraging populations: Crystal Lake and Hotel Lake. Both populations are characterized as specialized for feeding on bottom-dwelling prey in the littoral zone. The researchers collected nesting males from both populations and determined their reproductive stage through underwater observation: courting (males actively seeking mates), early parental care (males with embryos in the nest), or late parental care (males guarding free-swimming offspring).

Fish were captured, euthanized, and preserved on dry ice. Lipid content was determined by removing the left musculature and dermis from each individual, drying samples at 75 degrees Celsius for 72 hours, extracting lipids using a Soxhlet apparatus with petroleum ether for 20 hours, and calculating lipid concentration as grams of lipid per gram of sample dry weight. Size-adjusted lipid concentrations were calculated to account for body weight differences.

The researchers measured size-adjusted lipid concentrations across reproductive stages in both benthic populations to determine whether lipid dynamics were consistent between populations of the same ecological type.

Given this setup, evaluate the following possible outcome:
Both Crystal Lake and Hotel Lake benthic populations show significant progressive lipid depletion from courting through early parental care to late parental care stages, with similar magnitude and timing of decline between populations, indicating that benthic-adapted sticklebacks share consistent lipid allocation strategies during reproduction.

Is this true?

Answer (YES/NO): NO